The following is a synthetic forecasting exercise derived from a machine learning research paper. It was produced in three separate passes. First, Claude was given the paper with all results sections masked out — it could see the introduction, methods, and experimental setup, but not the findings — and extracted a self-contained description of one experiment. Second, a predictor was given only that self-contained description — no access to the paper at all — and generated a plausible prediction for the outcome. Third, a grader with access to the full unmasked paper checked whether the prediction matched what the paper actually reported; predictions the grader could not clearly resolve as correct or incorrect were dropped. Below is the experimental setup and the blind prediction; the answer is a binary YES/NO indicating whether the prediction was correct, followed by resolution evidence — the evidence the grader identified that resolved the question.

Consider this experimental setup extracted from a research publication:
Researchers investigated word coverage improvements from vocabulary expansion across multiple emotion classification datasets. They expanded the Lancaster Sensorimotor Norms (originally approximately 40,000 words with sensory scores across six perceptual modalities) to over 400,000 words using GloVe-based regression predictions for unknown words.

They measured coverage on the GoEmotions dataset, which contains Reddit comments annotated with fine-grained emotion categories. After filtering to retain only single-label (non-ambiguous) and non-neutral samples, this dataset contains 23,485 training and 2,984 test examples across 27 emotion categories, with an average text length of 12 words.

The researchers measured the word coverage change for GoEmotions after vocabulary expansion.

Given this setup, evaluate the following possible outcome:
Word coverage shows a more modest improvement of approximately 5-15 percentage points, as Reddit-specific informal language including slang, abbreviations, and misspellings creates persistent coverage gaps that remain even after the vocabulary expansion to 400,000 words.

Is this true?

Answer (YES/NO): NO